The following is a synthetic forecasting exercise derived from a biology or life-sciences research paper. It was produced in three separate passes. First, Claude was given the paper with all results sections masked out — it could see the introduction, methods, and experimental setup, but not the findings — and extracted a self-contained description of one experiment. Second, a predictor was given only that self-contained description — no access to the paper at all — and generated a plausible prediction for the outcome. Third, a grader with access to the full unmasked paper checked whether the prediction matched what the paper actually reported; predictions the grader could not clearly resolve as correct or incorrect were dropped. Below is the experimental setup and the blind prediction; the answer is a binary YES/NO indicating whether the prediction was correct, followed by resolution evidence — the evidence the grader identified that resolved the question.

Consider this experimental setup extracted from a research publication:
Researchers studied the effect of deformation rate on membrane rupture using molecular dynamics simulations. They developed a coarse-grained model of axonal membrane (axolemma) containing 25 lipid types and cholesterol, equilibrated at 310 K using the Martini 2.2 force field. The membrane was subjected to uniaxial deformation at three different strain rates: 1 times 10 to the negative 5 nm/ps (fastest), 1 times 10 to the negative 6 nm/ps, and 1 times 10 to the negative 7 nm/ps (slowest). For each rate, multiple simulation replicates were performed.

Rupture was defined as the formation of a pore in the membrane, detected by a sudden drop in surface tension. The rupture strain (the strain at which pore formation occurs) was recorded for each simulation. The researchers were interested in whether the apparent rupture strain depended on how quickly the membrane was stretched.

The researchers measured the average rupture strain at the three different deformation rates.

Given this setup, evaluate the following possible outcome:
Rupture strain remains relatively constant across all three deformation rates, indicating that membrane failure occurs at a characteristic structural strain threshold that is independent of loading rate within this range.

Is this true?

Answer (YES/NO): NO